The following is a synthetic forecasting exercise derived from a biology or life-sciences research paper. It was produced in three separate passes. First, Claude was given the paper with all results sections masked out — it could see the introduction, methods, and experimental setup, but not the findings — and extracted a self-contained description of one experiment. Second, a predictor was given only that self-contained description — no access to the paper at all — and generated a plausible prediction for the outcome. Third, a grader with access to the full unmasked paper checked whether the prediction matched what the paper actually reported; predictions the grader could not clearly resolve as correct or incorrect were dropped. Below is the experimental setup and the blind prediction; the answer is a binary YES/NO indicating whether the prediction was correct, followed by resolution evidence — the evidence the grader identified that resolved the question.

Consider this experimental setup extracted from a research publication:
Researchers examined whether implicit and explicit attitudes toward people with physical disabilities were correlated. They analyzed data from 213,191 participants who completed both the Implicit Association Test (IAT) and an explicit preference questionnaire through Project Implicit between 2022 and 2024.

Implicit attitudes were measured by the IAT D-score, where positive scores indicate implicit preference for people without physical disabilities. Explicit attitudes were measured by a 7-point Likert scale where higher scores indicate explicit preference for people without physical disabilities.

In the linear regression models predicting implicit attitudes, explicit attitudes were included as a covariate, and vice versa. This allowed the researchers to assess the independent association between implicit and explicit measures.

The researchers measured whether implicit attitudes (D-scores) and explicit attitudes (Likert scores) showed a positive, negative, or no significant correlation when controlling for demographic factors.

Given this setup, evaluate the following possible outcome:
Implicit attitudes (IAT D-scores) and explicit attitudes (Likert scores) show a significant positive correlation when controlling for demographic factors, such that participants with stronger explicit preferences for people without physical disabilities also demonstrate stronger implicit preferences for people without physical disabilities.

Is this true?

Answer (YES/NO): YES